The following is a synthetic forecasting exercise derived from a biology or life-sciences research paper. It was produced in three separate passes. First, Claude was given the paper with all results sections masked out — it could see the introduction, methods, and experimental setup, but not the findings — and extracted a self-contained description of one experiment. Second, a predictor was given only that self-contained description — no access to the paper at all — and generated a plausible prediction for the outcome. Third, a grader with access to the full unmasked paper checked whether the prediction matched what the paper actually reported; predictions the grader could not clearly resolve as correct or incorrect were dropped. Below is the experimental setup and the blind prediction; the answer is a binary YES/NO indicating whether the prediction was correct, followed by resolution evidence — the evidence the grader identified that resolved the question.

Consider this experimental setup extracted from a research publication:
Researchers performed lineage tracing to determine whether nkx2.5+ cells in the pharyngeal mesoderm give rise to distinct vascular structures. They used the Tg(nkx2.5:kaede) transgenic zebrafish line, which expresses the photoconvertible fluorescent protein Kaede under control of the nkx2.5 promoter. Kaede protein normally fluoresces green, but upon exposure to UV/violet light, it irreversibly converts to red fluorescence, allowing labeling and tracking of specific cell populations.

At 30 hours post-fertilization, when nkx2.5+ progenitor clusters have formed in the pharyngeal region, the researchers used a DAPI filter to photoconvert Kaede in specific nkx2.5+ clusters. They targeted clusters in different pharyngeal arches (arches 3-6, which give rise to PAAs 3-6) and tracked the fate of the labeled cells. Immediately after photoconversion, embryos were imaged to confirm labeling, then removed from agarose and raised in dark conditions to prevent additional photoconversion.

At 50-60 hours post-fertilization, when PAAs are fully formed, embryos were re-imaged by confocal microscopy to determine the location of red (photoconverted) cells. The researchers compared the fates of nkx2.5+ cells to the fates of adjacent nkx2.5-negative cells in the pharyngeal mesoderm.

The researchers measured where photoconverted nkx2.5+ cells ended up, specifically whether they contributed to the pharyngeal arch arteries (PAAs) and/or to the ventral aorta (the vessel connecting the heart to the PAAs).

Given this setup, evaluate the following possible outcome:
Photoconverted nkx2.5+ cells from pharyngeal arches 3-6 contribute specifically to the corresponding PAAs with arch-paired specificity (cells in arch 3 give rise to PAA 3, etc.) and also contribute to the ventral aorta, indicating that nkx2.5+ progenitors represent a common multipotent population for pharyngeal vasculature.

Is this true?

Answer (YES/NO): NO